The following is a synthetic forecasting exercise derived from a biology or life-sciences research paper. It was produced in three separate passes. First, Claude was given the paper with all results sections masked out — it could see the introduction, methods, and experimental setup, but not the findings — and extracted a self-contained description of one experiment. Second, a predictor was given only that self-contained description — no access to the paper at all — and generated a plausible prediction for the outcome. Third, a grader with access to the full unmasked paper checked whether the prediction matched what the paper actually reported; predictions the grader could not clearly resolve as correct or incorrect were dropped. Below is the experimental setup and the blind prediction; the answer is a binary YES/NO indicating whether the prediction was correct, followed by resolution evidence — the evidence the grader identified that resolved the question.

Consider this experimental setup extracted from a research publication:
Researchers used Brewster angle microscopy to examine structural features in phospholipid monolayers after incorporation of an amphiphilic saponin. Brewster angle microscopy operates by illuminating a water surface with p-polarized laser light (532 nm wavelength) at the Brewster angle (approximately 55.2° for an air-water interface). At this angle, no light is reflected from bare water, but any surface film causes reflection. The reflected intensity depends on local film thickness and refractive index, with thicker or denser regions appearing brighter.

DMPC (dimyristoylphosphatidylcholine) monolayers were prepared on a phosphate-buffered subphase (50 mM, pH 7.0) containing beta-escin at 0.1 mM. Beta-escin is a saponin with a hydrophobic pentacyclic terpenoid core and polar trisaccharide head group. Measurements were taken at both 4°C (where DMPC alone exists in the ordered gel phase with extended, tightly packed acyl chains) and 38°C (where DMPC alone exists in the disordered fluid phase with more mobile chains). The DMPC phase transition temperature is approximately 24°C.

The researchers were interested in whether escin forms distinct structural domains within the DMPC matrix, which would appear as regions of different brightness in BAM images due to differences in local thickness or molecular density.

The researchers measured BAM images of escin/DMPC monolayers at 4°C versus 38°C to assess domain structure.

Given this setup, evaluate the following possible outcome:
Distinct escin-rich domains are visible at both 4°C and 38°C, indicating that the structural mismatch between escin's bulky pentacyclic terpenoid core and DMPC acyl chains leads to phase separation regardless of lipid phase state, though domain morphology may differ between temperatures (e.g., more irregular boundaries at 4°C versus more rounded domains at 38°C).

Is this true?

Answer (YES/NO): NO